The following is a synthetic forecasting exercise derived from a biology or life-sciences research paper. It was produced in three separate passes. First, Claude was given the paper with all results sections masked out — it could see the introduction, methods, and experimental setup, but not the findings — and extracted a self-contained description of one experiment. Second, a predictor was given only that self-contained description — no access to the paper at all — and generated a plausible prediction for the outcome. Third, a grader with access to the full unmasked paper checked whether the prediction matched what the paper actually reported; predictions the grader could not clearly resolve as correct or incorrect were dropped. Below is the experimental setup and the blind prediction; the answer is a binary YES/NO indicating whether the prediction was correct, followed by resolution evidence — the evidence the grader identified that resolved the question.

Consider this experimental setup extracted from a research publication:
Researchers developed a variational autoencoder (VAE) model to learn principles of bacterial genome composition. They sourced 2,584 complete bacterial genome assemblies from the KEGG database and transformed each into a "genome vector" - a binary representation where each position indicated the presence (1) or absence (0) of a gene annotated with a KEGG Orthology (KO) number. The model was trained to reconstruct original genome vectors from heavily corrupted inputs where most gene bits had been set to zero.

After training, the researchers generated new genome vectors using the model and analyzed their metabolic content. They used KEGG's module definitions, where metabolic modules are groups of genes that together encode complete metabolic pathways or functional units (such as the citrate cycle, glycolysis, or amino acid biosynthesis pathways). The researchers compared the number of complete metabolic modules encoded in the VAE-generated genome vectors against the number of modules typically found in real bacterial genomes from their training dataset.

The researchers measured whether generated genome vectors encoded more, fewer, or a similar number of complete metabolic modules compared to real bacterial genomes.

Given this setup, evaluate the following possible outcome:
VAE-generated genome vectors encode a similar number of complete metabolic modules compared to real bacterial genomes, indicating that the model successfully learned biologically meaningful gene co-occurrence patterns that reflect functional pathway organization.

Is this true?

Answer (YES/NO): NO